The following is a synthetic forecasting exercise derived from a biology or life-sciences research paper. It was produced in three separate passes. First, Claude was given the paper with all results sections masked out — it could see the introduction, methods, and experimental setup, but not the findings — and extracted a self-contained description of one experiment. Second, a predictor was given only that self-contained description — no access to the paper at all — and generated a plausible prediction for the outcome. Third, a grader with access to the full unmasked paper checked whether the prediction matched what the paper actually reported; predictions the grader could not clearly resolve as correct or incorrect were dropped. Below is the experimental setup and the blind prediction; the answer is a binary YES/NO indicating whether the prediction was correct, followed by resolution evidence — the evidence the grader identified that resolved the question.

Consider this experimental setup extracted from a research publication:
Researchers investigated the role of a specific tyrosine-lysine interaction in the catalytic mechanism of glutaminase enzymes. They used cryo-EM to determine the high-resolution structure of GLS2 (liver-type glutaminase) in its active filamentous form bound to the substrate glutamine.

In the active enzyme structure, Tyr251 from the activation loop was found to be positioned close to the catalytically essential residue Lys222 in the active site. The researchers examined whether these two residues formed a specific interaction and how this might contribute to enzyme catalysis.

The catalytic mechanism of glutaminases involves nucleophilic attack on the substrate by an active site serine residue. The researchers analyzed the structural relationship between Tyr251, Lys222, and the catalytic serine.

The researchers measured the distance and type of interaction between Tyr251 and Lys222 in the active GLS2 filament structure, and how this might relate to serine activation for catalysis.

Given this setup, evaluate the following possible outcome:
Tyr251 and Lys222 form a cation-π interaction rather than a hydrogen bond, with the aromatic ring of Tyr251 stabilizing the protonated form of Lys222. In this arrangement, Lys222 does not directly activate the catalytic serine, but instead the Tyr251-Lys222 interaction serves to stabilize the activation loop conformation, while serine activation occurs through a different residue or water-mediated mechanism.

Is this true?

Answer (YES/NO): NO